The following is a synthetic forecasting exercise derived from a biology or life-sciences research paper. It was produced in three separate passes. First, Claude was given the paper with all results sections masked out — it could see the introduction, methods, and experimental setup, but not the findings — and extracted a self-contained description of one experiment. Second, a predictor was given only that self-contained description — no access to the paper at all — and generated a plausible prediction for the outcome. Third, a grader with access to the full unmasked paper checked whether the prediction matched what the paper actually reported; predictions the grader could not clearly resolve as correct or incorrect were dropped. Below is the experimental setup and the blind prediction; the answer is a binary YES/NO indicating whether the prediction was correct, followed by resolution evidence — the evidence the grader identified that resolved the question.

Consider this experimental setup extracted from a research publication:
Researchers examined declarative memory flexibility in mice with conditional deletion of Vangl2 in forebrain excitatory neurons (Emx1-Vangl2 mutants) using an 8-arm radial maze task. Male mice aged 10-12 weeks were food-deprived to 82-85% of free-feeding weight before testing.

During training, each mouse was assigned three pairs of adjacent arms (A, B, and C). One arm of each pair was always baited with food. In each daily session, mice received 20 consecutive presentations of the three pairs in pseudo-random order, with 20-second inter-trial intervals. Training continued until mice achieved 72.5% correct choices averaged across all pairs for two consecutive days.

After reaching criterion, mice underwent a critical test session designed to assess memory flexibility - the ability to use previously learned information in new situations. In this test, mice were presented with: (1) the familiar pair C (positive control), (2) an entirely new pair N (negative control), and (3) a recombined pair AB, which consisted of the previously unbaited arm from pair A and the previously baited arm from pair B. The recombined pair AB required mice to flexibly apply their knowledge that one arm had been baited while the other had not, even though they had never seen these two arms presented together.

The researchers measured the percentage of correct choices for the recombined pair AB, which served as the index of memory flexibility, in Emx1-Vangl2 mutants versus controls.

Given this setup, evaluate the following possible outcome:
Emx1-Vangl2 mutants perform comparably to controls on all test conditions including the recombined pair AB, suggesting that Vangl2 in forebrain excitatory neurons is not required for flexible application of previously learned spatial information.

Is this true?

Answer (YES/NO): NO